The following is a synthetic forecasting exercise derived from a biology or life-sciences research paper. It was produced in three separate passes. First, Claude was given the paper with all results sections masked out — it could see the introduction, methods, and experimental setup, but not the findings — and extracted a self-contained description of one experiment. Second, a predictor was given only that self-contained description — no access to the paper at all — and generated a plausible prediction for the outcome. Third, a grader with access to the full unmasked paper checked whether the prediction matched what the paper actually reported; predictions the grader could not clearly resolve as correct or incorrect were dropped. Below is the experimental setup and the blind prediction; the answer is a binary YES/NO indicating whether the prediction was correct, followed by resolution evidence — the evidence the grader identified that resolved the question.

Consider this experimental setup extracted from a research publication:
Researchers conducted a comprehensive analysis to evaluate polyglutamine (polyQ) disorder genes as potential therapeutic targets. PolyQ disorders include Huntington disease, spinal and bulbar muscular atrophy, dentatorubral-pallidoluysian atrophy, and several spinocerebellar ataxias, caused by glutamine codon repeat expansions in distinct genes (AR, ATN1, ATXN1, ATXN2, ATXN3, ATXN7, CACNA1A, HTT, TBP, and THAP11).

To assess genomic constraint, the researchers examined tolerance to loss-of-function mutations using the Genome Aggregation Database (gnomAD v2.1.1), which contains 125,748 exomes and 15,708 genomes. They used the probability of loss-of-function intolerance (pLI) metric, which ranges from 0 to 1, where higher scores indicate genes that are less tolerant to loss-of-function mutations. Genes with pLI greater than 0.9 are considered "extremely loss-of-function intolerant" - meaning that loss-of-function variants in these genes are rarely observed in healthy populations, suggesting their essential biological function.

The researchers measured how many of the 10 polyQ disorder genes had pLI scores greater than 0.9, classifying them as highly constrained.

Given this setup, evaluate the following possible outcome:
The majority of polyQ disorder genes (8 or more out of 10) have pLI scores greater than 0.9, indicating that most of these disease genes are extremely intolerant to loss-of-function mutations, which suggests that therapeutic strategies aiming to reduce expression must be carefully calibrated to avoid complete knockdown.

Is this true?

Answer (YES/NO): NO